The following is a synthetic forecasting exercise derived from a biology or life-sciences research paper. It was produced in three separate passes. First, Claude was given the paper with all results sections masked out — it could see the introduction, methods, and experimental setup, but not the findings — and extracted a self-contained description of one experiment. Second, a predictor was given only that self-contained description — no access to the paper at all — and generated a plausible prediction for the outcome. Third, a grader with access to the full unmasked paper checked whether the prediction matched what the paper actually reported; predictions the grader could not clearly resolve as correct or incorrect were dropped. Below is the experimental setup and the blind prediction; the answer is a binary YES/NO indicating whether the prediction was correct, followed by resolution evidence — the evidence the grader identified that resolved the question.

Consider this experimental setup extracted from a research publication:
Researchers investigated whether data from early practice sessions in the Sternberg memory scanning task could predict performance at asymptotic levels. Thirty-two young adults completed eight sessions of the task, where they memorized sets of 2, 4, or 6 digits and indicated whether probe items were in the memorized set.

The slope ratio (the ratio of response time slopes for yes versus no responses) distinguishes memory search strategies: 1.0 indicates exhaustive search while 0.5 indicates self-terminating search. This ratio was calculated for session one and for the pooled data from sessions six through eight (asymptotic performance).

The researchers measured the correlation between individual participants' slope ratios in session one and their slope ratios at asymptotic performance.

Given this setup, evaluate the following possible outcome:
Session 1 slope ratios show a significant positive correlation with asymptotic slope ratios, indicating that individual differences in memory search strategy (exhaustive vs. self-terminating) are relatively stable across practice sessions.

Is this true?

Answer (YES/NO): NO